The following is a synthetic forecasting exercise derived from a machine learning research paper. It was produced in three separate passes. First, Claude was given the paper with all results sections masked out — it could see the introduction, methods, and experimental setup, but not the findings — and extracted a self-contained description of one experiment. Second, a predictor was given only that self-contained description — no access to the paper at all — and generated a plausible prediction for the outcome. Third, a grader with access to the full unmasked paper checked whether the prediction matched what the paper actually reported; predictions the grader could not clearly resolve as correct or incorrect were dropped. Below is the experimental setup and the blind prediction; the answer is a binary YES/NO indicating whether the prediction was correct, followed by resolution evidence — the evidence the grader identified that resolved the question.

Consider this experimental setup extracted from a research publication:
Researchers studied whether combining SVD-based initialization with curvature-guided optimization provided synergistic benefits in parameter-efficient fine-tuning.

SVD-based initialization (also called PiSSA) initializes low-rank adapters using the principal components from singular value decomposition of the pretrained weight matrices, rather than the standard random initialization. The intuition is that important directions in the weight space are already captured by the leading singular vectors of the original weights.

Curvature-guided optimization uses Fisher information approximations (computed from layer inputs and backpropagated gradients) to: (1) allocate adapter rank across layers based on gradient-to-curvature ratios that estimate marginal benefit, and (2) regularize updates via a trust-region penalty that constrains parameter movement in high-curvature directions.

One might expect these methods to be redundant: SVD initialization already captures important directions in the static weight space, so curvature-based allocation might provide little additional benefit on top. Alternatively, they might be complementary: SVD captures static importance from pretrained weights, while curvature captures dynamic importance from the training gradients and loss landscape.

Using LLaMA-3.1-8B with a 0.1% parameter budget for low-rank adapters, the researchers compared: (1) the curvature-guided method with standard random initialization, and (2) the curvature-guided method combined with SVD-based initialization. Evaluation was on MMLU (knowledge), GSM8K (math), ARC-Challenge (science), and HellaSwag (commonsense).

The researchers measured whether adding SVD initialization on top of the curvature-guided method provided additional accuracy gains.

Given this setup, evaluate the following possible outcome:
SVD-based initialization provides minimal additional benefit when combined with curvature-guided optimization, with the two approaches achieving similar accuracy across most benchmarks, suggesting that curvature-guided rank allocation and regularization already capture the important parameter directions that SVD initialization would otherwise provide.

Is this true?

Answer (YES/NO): NO